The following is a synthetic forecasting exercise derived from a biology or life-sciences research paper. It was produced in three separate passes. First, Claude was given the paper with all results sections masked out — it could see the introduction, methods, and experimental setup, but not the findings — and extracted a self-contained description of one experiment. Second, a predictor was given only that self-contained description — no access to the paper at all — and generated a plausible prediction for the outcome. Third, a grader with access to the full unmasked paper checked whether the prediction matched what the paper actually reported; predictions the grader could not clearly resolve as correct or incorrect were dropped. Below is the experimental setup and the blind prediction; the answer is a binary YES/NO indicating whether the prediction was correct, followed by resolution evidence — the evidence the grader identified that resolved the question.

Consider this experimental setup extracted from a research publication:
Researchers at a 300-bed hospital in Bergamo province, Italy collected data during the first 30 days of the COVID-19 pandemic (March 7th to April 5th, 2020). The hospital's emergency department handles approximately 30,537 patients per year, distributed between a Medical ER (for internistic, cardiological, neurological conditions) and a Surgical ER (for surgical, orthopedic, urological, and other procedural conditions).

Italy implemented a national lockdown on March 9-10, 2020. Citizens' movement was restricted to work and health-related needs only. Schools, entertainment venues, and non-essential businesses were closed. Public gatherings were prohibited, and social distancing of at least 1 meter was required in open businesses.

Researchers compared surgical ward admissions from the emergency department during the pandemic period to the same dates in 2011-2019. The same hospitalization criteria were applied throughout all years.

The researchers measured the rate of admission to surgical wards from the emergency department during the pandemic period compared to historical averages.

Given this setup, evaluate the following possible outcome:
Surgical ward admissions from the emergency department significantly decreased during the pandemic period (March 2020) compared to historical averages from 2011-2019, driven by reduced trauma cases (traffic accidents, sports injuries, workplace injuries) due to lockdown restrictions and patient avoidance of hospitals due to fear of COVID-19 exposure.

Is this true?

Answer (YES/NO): NO